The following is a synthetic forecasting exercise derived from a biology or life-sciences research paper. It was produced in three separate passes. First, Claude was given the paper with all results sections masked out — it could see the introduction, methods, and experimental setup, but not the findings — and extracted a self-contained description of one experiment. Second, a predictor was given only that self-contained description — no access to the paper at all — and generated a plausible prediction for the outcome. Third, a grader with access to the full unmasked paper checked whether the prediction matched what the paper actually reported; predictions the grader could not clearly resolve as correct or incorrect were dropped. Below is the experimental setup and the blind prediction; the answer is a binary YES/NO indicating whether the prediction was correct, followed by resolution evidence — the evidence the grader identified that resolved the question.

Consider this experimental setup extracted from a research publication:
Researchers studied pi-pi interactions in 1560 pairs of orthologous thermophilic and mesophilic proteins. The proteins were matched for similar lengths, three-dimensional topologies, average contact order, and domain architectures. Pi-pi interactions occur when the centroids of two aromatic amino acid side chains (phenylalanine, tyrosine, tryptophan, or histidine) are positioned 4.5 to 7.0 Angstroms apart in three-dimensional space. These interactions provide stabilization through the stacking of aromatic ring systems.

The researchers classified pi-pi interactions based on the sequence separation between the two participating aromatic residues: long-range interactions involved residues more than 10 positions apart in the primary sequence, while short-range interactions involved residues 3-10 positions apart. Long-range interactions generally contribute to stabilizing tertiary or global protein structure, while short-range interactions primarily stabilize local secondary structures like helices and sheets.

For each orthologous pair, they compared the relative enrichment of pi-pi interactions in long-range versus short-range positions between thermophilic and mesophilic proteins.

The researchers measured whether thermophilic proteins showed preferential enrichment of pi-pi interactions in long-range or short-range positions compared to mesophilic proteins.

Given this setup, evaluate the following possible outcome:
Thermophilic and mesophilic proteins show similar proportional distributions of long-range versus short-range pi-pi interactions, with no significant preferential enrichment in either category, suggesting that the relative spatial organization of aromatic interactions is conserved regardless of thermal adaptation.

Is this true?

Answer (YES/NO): NO